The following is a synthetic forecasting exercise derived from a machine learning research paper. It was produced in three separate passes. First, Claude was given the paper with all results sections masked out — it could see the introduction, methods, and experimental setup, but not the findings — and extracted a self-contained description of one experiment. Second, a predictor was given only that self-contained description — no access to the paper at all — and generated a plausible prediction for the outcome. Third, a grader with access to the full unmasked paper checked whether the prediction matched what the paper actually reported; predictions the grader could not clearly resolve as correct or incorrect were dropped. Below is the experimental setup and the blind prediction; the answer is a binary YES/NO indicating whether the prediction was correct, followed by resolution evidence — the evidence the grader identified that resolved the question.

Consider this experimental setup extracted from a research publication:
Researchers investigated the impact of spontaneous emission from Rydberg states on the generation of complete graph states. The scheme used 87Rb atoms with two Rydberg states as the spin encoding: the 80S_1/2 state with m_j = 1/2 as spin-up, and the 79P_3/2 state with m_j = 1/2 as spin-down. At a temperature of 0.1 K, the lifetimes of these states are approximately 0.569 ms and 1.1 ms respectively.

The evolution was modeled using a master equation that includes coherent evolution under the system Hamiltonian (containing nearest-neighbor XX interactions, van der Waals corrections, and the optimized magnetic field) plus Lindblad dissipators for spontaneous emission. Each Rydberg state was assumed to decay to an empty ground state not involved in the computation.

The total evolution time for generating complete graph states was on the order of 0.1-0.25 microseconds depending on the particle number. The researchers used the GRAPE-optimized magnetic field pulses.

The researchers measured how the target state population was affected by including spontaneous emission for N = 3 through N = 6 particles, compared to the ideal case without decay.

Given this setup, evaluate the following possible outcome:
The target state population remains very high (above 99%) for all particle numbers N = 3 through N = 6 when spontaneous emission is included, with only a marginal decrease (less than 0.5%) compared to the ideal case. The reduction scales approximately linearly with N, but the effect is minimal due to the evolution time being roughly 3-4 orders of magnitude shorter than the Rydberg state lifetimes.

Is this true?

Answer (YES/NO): NO